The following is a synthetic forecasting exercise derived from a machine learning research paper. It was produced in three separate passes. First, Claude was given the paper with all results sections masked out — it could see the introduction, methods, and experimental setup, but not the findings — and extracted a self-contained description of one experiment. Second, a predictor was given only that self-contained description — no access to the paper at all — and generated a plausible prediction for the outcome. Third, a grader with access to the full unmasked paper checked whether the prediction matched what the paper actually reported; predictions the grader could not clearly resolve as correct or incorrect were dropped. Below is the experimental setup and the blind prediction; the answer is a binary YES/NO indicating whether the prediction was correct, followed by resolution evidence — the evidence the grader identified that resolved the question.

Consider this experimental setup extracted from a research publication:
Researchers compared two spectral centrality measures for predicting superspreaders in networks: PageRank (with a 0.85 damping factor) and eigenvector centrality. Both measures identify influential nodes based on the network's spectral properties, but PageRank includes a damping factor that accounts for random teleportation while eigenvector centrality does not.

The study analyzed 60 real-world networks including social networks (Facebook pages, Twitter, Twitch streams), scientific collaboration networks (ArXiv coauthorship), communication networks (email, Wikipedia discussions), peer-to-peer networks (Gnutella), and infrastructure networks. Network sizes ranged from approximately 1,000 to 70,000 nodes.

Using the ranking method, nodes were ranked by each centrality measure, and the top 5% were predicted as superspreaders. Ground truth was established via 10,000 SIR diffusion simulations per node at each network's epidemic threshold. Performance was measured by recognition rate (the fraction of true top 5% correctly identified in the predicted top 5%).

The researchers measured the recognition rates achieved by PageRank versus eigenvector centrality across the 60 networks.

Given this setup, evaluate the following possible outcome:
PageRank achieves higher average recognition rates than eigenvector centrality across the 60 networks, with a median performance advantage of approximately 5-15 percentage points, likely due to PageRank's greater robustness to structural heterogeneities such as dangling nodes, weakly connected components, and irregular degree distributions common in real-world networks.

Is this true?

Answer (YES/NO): NO